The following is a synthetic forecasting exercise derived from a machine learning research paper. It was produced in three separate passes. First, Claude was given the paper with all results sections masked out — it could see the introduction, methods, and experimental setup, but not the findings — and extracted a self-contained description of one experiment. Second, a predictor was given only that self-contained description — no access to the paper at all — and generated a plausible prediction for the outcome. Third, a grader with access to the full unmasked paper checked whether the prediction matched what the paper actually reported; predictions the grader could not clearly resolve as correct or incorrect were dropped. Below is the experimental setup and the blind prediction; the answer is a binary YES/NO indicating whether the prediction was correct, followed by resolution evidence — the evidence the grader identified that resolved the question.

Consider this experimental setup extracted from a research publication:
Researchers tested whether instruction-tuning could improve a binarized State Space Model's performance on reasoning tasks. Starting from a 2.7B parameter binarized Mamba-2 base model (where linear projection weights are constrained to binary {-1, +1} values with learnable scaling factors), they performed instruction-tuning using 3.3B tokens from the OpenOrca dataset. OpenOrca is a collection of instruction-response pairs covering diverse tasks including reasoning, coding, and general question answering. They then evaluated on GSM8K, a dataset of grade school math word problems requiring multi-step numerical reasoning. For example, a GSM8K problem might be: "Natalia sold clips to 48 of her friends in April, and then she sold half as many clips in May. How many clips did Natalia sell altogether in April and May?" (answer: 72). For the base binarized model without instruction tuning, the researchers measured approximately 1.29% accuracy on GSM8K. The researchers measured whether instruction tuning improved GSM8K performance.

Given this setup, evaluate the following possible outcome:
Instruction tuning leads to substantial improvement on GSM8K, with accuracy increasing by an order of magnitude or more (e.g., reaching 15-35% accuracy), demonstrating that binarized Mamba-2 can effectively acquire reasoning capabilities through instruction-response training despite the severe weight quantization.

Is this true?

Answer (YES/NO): NO